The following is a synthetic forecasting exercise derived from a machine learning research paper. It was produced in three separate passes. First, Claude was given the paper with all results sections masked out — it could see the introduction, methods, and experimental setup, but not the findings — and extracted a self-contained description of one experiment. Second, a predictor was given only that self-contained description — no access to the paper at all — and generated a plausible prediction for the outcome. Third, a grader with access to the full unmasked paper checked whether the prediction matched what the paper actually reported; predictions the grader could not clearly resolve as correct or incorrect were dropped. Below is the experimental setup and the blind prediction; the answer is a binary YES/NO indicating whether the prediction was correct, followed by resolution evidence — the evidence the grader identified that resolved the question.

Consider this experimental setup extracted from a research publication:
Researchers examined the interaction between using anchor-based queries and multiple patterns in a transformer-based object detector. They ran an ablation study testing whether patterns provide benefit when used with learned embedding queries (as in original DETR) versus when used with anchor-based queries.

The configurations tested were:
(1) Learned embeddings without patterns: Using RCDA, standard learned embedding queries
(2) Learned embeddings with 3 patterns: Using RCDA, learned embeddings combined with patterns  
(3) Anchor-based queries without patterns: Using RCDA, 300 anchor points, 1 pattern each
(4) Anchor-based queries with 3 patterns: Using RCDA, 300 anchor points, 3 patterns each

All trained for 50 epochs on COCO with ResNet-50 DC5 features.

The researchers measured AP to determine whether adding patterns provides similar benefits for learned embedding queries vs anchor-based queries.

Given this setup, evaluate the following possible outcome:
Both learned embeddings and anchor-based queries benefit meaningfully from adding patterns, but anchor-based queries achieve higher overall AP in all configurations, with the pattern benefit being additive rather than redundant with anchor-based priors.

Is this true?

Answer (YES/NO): NO